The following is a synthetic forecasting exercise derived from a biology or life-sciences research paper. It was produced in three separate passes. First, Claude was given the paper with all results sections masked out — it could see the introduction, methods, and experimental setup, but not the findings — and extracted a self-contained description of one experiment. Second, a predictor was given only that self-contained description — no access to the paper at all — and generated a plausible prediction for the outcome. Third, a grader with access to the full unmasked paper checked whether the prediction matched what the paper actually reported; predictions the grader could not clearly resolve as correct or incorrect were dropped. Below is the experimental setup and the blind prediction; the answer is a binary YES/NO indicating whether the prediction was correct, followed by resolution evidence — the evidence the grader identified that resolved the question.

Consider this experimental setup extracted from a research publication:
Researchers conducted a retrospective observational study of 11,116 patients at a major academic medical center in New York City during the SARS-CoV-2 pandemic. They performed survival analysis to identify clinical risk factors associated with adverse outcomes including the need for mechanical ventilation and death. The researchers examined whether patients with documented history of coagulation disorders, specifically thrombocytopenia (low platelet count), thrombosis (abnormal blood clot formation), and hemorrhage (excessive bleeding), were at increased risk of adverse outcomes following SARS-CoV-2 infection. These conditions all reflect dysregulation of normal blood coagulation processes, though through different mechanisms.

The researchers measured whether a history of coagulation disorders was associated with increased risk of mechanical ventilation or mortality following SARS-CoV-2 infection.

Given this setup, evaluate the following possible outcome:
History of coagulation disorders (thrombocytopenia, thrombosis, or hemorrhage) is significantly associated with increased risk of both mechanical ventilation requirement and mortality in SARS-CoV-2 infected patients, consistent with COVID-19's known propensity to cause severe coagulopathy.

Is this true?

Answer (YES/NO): YES